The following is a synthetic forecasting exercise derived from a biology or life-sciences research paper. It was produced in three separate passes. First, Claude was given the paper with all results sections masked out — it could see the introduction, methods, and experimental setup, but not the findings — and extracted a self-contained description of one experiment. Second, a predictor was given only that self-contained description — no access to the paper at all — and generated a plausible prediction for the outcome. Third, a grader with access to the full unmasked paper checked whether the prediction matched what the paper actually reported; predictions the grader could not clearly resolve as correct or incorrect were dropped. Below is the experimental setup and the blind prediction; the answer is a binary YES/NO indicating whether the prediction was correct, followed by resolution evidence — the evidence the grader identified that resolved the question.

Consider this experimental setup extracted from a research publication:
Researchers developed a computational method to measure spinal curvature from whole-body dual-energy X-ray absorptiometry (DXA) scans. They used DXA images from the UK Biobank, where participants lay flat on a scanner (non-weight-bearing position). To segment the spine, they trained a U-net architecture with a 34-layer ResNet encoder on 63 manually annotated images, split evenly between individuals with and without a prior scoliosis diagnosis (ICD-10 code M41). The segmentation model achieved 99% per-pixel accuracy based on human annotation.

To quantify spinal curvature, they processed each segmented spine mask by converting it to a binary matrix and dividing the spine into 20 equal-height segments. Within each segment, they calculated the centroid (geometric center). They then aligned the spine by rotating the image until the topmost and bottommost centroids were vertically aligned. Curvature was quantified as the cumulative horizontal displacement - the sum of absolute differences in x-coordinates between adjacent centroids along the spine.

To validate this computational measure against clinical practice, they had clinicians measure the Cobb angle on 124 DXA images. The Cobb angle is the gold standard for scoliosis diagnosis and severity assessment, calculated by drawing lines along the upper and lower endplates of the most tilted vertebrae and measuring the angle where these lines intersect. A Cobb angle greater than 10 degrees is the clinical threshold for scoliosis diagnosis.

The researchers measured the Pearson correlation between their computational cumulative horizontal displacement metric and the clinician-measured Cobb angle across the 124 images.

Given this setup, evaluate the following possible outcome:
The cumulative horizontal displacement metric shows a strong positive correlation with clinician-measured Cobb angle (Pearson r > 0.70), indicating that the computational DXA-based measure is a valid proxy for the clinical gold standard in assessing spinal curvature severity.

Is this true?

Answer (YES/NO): YES